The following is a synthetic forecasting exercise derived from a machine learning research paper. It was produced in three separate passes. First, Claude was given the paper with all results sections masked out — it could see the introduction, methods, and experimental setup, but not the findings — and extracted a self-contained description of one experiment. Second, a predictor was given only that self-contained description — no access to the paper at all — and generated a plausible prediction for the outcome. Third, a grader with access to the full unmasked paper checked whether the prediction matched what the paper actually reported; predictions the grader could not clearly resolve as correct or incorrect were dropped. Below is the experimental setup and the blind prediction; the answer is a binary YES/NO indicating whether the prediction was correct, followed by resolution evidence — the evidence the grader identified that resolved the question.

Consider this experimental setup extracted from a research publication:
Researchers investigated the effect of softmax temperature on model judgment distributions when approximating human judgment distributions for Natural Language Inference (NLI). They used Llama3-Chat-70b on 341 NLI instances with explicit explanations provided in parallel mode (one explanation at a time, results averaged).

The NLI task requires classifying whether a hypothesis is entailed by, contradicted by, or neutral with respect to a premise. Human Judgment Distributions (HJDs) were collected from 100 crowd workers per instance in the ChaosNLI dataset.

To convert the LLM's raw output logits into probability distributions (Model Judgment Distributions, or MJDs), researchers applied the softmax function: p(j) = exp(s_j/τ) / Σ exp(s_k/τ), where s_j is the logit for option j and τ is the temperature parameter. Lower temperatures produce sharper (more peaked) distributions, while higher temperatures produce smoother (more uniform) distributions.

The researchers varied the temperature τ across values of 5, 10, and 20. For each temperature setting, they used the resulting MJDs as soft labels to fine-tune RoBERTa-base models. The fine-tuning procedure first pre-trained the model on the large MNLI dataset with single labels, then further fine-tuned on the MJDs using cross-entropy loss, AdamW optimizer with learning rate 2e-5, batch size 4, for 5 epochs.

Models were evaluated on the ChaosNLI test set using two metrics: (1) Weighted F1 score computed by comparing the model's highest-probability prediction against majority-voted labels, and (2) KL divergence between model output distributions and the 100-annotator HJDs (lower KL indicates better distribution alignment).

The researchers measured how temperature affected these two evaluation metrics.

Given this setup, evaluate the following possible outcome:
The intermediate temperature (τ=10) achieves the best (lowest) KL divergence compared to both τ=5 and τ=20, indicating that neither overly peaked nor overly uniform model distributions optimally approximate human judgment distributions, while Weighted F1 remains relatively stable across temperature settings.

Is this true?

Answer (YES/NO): YES